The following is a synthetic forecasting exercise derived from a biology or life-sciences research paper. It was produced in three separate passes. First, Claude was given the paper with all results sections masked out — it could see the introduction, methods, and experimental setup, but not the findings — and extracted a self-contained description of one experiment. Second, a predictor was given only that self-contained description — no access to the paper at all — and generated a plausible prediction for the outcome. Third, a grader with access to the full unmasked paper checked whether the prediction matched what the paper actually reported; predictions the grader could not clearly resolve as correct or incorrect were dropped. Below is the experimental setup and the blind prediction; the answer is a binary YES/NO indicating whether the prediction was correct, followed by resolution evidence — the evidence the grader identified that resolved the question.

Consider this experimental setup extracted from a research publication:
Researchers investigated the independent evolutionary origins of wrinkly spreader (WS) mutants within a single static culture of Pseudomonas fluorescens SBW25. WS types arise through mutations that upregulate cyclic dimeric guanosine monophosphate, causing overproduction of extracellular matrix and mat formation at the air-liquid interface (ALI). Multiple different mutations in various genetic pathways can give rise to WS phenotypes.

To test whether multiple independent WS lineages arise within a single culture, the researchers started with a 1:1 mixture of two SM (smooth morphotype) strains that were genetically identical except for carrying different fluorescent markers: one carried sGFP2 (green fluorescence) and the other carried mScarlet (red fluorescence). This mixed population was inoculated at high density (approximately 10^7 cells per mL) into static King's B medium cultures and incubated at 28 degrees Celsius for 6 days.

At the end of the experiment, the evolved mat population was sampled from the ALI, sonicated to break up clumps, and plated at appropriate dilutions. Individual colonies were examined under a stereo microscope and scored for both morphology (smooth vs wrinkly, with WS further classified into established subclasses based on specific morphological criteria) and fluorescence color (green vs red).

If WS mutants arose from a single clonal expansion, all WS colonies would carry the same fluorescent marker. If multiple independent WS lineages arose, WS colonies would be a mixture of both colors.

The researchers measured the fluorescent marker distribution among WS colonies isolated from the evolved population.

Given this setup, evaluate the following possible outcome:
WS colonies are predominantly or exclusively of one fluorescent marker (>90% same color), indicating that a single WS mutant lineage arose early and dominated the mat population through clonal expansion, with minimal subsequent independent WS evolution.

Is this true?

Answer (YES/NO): NO